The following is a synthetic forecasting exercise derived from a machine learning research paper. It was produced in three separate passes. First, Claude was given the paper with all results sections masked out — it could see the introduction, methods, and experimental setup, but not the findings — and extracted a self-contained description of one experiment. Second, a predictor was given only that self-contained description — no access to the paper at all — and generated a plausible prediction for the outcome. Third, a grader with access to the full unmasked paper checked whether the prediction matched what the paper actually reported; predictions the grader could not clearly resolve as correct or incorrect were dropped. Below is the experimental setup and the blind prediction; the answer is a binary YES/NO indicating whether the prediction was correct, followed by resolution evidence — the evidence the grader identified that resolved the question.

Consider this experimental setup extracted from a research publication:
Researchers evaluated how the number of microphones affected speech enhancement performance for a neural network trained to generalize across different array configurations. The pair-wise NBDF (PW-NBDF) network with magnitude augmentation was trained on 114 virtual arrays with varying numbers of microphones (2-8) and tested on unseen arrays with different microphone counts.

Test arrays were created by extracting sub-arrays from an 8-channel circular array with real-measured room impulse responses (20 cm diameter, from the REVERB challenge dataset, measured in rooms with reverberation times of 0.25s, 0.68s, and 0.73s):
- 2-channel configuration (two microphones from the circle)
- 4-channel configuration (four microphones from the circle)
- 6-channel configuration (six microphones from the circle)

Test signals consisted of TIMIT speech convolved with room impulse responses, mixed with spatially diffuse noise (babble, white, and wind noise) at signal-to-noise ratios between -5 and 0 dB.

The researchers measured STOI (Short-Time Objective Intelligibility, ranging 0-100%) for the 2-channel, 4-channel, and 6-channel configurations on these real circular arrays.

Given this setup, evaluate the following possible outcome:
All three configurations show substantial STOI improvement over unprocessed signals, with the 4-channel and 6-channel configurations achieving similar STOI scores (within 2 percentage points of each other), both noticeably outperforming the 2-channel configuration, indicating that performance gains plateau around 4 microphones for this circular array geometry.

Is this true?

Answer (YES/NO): YES